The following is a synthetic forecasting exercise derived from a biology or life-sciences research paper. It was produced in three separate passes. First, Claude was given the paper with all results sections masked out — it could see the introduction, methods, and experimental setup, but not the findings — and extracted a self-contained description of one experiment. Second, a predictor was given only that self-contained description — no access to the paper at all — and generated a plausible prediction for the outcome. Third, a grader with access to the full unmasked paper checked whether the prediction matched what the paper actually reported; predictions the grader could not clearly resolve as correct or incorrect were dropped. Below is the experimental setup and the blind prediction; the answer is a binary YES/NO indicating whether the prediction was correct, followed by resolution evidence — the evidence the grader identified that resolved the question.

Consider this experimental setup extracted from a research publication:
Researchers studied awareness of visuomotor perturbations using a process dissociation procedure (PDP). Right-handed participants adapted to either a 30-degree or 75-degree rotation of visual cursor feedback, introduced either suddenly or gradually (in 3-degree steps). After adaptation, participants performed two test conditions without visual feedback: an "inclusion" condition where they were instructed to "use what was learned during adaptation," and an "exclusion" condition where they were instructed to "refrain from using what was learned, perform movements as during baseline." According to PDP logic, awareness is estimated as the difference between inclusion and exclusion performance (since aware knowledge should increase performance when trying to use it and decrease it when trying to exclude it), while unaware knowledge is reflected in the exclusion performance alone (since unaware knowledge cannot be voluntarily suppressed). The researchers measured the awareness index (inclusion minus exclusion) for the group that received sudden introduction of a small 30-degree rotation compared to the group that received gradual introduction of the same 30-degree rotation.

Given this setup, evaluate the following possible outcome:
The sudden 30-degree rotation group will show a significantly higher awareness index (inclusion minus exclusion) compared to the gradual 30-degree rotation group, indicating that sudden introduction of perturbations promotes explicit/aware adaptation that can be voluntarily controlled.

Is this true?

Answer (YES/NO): NO